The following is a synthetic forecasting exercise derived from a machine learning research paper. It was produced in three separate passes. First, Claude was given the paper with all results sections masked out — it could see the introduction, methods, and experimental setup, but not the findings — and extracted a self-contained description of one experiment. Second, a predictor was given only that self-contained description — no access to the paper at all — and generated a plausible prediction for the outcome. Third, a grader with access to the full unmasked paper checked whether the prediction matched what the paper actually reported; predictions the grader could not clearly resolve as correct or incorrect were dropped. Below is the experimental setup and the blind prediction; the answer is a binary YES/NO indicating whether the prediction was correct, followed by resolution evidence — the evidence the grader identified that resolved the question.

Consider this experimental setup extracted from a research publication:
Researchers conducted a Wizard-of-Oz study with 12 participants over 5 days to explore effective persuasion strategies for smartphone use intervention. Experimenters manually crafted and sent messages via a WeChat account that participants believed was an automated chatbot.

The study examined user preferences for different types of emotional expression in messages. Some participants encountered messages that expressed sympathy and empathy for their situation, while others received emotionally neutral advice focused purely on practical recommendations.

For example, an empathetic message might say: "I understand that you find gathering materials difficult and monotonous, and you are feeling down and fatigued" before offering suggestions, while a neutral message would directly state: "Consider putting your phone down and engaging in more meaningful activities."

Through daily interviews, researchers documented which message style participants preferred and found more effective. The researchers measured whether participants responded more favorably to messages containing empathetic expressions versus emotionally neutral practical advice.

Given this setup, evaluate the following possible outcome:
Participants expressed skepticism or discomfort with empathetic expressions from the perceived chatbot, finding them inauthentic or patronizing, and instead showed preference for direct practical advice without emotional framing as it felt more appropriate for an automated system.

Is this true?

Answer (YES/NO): NO